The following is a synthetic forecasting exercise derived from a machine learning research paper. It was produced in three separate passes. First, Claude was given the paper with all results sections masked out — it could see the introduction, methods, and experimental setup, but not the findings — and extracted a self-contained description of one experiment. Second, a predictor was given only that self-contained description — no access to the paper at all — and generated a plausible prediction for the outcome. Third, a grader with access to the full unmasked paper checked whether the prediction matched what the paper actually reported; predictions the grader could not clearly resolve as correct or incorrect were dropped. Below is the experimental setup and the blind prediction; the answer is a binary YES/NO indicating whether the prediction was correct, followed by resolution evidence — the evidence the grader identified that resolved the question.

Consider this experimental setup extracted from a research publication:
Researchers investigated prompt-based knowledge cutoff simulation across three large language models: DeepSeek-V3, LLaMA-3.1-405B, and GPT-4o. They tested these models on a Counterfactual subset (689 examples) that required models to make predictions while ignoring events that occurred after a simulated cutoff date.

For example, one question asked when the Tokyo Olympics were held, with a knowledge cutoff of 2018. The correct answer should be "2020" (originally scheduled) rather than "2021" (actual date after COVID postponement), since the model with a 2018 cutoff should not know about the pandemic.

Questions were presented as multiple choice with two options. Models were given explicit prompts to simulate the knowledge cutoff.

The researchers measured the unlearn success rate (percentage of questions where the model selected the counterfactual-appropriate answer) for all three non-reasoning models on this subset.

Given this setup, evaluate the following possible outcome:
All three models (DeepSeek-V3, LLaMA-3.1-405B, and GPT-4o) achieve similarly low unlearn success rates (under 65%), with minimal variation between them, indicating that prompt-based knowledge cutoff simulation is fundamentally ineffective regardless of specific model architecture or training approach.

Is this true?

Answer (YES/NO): YES